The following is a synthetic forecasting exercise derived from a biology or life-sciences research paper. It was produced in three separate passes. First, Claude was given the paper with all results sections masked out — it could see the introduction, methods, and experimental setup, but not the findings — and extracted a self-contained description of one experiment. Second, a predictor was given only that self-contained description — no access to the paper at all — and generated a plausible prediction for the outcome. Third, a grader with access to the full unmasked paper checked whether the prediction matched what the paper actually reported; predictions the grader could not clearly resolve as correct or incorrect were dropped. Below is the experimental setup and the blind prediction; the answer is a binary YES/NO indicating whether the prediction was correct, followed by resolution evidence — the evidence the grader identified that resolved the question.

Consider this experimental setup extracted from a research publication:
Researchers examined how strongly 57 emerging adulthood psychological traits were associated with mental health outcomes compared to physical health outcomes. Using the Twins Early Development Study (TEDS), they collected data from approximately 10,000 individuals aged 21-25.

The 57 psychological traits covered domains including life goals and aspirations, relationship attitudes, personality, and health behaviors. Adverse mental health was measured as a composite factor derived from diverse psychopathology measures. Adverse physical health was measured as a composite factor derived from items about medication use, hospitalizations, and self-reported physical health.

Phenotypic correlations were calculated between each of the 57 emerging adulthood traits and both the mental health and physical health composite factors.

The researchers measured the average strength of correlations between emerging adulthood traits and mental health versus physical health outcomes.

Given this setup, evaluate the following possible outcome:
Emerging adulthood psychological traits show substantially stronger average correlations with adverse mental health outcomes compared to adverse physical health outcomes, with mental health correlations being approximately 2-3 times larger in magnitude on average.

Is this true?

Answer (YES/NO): NO